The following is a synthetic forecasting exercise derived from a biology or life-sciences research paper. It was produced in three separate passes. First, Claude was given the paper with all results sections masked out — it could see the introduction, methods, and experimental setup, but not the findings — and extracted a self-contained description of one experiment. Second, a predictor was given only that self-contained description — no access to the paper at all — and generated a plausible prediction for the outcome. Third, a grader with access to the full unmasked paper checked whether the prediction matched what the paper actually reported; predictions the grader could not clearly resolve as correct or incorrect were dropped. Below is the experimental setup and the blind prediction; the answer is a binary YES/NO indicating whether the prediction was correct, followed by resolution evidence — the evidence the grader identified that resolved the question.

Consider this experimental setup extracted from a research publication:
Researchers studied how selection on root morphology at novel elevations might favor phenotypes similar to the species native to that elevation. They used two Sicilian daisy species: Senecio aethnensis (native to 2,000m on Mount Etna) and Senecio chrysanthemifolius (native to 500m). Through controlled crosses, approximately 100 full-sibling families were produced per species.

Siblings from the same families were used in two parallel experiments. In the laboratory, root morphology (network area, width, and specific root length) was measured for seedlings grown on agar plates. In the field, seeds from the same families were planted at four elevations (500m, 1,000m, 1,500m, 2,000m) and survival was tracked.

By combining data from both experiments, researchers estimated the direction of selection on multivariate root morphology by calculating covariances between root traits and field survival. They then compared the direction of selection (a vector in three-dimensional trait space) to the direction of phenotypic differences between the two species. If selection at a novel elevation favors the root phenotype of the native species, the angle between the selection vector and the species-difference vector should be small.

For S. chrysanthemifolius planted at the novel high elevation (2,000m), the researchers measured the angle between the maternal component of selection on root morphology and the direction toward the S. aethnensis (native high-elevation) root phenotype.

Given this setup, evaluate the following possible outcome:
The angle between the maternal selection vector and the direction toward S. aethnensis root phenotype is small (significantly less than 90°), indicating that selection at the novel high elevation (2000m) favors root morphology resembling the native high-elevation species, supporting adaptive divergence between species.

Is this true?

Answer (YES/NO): NO